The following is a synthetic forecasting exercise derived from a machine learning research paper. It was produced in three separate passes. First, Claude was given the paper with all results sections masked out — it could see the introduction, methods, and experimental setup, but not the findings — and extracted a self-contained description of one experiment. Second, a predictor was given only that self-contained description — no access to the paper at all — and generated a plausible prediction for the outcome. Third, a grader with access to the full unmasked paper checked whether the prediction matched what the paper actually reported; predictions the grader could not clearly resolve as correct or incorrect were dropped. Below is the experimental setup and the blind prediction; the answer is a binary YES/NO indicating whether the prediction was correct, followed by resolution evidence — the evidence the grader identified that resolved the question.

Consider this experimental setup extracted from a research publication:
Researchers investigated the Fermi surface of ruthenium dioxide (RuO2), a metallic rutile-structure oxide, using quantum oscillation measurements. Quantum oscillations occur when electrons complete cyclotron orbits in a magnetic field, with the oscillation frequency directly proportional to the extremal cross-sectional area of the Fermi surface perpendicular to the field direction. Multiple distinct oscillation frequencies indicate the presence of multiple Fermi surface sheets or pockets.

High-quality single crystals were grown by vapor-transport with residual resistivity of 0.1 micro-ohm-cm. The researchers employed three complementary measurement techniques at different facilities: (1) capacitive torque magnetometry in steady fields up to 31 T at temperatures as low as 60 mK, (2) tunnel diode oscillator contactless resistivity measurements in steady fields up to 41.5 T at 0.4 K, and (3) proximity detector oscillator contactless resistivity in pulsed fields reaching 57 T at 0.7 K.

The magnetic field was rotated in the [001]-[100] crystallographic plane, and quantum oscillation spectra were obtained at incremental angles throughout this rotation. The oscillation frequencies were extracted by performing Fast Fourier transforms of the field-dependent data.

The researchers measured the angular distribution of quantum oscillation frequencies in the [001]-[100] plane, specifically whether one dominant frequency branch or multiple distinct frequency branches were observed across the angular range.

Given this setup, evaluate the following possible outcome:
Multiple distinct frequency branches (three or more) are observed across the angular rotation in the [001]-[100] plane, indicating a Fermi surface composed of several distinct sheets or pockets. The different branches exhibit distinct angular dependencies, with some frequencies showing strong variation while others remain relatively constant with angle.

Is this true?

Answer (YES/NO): YES